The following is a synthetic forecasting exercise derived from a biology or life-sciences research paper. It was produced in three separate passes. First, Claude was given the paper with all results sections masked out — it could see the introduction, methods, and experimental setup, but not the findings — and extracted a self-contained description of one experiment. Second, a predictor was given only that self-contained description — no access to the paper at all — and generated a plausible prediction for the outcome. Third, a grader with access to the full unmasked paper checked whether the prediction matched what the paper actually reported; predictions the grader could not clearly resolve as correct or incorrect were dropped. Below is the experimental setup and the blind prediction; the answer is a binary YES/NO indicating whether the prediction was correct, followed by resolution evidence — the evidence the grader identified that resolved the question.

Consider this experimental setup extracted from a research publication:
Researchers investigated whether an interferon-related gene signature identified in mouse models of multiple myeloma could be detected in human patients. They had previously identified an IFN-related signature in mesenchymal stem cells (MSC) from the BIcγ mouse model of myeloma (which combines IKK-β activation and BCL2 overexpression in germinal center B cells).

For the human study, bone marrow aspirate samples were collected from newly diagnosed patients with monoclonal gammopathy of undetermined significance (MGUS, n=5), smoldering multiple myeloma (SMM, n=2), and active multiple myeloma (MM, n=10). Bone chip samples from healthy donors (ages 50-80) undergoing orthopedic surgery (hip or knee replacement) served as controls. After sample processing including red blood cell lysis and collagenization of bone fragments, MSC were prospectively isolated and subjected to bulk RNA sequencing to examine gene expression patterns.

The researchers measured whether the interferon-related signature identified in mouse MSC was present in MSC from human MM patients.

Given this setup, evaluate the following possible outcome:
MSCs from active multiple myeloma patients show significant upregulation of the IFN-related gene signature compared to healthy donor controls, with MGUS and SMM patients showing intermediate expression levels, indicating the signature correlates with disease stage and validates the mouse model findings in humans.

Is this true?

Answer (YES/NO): NO